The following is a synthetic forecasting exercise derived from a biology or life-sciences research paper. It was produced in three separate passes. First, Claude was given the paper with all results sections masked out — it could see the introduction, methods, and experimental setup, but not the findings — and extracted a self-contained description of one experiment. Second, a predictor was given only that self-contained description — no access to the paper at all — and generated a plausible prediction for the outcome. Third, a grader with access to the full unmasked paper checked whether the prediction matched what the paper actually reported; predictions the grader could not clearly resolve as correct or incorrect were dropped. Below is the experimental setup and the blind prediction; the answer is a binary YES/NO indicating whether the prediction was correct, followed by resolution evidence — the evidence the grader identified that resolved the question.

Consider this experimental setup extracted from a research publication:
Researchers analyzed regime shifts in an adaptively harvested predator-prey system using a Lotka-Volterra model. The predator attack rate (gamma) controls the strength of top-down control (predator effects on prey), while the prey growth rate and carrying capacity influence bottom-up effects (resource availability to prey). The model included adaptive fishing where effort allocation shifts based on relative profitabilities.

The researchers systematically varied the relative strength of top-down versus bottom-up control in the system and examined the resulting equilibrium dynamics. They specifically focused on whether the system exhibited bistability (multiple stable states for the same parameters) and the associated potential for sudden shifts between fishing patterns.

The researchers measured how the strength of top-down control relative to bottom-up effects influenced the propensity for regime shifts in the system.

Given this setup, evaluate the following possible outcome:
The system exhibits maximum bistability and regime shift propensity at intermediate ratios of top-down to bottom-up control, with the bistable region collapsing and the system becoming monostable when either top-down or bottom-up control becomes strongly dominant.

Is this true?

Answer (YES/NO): NO